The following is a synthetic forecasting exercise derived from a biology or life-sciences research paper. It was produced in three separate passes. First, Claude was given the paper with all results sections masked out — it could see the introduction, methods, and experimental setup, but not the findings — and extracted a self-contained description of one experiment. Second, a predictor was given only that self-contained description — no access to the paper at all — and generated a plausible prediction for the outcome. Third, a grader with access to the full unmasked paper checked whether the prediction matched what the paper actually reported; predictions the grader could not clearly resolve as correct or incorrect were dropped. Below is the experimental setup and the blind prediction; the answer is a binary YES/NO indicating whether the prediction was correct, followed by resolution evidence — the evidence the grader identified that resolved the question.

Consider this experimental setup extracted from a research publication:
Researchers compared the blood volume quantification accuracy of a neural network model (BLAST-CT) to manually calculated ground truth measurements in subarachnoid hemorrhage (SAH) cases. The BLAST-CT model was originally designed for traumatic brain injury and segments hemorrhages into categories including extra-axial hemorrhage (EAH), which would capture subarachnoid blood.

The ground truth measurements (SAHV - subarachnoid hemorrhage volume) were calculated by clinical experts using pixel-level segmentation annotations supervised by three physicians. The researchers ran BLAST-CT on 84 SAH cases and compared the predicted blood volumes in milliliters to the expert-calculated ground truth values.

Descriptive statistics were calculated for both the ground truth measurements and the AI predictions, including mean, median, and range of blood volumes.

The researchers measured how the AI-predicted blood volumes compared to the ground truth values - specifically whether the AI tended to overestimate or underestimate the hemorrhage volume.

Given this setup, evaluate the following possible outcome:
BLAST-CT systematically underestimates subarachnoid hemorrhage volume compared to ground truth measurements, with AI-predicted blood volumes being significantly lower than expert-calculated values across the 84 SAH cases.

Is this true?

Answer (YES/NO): YES